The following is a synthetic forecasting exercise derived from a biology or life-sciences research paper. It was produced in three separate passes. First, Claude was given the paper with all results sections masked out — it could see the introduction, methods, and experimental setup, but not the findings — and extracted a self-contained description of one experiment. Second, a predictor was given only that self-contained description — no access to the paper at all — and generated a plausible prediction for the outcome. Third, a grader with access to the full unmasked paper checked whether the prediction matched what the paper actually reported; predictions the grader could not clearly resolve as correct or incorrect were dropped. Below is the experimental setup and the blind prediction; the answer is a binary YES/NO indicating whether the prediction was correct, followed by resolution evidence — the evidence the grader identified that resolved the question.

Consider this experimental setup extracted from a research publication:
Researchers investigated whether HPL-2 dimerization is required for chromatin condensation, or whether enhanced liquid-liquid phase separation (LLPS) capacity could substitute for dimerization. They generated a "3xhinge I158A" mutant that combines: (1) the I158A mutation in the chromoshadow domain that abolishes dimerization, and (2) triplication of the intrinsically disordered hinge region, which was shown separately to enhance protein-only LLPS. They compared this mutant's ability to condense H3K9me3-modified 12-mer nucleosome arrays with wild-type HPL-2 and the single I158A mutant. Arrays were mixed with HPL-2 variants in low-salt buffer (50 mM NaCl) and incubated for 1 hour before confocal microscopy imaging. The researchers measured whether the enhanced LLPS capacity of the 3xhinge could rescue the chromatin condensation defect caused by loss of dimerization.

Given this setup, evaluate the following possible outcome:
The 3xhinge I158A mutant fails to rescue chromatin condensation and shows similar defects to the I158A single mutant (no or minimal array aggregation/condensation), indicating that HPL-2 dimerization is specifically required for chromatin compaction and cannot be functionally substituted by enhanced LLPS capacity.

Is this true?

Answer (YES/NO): YES